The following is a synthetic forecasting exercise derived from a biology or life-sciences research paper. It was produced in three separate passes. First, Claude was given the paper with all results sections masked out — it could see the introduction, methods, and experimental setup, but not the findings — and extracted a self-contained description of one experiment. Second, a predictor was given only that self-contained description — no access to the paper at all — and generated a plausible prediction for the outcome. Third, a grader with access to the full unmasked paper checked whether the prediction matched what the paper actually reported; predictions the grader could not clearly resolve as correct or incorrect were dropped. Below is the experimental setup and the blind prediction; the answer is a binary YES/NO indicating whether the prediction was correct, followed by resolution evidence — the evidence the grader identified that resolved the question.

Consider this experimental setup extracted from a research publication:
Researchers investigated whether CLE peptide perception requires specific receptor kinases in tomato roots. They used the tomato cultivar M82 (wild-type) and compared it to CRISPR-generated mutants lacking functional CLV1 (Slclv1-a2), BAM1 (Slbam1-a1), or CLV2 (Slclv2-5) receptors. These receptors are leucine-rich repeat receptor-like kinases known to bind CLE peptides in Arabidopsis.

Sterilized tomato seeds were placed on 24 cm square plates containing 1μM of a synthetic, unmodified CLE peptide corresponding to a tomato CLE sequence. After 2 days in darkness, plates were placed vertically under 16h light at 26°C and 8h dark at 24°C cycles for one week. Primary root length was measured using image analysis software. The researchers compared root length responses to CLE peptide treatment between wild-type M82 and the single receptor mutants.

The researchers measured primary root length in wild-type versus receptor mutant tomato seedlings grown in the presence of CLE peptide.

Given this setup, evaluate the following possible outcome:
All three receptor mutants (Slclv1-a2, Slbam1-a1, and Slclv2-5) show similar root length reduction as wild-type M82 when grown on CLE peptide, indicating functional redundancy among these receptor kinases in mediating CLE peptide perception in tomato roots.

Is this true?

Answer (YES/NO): NO